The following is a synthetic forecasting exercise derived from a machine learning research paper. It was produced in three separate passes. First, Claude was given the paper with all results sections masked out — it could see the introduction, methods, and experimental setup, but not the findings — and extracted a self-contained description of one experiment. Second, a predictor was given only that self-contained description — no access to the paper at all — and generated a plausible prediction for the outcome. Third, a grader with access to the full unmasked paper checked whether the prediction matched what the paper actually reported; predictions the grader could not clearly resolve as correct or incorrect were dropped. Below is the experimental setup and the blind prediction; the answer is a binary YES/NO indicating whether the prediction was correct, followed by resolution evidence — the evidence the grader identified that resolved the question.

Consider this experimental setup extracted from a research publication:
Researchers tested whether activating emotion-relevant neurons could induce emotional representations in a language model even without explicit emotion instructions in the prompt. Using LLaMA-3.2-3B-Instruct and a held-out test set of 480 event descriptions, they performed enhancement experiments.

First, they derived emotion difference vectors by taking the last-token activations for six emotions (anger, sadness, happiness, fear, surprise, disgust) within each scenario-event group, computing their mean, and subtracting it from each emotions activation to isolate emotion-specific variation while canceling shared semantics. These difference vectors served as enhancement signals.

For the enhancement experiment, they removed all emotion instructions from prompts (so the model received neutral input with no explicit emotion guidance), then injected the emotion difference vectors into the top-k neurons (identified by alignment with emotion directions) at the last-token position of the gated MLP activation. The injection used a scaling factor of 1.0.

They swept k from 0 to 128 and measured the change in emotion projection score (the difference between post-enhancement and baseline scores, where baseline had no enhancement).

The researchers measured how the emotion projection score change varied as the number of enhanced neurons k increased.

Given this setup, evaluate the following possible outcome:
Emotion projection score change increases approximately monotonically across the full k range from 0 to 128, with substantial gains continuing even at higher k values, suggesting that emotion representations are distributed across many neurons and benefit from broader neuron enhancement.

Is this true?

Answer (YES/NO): NO